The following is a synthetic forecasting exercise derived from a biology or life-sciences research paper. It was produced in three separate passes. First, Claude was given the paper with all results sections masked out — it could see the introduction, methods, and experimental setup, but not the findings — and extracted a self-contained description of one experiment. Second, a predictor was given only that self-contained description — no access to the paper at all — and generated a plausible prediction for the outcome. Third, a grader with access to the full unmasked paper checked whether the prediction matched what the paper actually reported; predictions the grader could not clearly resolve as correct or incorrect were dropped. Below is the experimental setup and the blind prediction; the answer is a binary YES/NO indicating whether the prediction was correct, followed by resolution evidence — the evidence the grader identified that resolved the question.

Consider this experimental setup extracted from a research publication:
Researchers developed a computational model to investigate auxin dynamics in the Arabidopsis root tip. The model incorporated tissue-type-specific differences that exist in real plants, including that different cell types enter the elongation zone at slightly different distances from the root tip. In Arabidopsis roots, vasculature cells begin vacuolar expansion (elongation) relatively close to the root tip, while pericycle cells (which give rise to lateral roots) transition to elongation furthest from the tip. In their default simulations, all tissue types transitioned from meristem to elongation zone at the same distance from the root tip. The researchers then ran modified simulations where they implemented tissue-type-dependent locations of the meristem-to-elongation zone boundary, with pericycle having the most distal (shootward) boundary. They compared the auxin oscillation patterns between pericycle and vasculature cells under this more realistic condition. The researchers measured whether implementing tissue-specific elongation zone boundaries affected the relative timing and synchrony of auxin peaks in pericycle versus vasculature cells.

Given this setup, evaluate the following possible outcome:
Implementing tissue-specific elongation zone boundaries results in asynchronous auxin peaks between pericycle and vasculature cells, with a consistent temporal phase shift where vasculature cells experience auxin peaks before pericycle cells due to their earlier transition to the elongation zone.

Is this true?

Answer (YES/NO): YES